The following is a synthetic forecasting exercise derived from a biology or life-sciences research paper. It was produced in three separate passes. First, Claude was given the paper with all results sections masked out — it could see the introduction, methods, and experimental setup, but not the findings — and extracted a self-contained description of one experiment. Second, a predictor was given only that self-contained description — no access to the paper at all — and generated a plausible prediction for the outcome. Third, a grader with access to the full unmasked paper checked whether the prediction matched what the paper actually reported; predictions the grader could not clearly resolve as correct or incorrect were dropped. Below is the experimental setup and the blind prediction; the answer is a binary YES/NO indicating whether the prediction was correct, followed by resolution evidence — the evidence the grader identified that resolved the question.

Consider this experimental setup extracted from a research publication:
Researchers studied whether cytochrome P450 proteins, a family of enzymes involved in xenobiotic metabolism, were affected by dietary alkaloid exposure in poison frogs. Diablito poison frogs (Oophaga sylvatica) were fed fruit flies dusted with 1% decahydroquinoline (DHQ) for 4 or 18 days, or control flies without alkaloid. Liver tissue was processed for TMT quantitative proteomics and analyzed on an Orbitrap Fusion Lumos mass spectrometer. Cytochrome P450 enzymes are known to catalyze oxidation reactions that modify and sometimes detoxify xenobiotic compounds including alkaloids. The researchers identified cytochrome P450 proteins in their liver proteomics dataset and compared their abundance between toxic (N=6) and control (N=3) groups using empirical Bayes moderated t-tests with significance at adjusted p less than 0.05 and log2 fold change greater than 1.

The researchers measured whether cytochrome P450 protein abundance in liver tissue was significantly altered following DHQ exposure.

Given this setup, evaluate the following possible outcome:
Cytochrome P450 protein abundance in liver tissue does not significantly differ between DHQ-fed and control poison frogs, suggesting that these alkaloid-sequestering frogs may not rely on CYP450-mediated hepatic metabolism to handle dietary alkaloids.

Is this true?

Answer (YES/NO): NO